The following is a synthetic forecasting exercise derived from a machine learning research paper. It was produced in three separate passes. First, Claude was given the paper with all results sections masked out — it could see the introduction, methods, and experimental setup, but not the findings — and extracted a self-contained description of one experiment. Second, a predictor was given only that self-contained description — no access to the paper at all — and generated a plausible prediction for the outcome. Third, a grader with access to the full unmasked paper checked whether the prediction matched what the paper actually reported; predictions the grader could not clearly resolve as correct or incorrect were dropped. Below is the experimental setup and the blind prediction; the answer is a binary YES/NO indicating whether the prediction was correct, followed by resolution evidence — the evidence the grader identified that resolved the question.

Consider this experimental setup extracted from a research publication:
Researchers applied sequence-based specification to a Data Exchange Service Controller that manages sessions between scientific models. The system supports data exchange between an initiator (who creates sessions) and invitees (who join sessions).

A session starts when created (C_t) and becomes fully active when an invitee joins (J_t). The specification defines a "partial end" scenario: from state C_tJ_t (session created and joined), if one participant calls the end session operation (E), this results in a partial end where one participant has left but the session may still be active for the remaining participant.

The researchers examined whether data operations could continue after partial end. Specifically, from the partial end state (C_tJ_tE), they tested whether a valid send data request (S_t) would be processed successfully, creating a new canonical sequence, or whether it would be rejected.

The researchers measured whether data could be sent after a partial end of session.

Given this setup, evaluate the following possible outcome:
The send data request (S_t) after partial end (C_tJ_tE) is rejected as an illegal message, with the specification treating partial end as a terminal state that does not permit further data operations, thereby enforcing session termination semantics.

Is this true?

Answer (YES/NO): NO